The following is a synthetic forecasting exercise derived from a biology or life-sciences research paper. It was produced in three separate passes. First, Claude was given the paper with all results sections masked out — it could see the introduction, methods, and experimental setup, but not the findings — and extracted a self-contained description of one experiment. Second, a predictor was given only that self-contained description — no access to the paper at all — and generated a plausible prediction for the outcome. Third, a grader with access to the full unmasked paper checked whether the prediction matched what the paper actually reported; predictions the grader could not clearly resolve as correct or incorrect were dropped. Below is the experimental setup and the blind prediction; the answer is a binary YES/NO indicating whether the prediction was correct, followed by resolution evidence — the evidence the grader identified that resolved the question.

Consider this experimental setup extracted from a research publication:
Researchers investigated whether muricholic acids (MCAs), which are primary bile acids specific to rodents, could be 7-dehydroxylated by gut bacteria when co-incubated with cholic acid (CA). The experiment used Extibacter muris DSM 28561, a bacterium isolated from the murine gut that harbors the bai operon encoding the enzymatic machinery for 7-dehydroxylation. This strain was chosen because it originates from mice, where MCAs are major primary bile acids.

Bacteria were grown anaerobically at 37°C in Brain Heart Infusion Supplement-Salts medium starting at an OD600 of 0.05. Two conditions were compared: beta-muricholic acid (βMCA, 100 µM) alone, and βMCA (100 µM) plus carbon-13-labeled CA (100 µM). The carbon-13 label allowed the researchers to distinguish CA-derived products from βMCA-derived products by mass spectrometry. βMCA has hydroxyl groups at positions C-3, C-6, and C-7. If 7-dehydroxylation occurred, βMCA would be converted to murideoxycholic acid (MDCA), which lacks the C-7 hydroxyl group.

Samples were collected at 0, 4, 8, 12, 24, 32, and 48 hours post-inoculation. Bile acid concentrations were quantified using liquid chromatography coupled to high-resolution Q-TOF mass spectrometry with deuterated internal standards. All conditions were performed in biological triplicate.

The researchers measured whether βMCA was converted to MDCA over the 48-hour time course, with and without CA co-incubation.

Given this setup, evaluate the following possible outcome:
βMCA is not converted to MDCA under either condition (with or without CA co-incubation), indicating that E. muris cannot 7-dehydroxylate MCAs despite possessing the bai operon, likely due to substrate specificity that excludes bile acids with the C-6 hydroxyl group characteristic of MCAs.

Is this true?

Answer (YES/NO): NO